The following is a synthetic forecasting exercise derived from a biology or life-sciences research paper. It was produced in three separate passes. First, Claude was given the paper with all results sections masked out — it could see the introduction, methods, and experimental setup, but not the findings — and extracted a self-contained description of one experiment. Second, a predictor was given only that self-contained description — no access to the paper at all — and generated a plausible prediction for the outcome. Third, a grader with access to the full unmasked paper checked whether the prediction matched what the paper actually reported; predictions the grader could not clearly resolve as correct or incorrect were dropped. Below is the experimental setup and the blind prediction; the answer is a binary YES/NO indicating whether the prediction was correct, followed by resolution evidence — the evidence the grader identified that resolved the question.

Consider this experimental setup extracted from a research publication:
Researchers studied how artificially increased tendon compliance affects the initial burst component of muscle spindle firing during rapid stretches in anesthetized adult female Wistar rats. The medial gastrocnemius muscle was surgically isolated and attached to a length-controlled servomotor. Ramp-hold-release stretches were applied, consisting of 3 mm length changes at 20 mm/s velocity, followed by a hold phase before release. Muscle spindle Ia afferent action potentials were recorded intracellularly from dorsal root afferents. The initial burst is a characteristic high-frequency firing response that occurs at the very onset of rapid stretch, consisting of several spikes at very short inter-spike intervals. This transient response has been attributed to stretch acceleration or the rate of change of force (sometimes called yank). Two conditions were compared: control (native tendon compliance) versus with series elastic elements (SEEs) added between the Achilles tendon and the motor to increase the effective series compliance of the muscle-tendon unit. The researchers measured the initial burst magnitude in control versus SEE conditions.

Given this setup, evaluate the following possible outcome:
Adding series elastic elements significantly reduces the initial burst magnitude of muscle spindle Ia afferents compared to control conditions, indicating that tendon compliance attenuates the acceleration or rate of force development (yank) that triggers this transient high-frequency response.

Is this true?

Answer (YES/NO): NO